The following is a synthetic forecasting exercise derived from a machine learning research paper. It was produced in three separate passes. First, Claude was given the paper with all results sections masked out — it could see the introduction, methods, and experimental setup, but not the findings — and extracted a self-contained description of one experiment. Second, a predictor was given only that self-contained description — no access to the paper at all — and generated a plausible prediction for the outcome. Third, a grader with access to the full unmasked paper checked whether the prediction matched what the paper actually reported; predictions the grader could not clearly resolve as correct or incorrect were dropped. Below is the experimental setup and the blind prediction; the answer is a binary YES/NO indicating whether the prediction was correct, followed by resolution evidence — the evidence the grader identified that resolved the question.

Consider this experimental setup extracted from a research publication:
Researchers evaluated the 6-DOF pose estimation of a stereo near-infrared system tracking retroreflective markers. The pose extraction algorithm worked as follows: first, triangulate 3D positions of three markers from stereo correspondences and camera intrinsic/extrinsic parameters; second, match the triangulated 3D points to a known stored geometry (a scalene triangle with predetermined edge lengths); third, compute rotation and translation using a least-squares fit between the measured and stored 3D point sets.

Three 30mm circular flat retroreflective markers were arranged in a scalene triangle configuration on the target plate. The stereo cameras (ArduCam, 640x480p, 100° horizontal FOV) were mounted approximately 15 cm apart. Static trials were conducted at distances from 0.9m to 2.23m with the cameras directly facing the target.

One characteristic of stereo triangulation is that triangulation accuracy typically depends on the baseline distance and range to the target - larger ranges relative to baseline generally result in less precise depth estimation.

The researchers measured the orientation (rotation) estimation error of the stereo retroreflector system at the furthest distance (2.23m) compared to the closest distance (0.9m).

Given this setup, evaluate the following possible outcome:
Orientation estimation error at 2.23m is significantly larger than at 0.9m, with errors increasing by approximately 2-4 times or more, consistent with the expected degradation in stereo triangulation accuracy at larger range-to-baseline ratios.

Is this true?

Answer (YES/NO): NO